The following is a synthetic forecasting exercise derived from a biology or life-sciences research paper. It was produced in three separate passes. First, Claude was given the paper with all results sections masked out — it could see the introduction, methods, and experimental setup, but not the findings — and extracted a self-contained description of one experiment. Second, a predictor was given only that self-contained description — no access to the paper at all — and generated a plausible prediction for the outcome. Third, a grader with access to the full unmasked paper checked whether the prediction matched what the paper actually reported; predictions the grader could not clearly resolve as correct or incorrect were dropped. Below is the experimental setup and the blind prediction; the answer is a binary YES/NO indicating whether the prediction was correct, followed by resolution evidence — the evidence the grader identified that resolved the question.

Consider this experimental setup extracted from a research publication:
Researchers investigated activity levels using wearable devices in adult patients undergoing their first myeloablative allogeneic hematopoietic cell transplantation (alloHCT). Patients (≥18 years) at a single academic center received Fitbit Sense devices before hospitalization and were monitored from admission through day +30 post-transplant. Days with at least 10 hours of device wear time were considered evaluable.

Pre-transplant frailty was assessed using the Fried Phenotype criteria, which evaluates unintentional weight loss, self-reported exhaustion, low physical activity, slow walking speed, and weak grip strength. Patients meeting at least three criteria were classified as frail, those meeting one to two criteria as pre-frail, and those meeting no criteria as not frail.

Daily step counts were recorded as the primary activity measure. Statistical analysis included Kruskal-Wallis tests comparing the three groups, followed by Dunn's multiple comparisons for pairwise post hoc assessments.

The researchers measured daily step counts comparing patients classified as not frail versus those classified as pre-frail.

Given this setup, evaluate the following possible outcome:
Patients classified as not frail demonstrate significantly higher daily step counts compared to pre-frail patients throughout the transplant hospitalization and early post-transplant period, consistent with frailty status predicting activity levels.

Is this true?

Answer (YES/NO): YES